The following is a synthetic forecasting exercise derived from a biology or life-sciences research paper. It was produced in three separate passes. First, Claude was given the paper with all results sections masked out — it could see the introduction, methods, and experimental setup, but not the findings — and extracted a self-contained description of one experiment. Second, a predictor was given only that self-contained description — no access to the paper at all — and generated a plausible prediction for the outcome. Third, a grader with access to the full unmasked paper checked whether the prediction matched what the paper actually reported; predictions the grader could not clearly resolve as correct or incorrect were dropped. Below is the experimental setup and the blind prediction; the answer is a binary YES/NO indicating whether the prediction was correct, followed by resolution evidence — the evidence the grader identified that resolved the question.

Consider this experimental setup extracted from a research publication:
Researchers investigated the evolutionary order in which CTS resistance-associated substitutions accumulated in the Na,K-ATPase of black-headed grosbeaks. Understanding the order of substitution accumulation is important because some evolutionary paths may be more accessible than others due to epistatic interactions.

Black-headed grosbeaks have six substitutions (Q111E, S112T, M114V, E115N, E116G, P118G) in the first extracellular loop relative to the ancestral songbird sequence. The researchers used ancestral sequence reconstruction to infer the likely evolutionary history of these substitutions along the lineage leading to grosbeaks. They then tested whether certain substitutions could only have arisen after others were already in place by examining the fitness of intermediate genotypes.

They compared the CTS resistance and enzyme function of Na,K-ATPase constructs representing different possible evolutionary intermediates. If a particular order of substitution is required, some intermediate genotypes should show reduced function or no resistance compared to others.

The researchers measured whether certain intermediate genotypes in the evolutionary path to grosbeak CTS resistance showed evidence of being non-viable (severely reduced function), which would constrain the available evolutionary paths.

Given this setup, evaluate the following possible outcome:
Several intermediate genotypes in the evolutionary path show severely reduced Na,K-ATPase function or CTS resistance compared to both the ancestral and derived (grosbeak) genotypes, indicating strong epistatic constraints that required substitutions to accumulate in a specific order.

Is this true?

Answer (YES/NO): YES